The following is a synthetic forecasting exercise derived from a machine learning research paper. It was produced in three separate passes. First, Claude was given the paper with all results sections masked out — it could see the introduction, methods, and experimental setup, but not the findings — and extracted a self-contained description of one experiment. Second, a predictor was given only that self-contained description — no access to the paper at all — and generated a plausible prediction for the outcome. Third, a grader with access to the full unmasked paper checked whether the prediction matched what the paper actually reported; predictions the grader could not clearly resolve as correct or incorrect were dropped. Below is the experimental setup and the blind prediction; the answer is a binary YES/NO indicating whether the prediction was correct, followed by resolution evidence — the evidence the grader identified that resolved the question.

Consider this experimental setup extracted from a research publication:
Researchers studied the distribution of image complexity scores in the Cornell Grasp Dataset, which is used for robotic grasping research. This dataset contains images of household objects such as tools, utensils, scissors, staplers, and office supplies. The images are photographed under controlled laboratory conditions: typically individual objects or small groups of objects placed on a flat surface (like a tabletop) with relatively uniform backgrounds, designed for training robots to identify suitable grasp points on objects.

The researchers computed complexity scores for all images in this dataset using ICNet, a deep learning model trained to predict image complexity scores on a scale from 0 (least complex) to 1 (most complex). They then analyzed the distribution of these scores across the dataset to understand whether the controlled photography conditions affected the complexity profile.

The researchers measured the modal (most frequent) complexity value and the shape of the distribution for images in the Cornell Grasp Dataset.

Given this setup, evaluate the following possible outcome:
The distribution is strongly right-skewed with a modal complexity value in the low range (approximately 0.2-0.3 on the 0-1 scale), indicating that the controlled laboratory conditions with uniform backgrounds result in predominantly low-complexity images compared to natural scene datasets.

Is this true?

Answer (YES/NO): NO